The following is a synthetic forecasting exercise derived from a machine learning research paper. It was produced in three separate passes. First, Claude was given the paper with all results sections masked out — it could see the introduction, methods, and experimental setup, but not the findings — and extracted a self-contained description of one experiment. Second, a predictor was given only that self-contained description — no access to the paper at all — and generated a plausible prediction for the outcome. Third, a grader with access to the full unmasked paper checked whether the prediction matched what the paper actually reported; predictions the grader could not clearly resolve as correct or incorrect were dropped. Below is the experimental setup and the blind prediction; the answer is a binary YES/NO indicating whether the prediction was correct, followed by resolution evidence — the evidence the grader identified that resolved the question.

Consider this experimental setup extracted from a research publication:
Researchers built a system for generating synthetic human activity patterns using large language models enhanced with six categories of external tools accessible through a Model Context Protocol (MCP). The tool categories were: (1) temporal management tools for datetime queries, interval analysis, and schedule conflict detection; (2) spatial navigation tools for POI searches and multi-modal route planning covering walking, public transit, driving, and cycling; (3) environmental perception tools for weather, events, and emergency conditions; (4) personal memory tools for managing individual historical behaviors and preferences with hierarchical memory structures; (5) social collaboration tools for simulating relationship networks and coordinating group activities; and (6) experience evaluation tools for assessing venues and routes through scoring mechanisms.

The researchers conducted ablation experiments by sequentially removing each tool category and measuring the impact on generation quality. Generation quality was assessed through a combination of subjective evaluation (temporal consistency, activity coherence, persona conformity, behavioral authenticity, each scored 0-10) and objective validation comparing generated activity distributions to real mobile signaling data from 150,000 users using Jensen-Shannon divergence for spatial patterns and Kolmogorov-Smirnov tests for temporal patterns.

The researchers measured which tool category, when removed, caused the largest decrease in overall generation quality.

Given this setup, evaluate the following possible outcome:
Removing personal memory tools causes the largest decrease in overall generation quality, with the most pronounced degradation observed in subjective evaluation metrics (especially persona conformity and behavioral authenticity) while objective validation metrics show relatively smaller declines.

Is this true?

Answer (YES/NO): NO